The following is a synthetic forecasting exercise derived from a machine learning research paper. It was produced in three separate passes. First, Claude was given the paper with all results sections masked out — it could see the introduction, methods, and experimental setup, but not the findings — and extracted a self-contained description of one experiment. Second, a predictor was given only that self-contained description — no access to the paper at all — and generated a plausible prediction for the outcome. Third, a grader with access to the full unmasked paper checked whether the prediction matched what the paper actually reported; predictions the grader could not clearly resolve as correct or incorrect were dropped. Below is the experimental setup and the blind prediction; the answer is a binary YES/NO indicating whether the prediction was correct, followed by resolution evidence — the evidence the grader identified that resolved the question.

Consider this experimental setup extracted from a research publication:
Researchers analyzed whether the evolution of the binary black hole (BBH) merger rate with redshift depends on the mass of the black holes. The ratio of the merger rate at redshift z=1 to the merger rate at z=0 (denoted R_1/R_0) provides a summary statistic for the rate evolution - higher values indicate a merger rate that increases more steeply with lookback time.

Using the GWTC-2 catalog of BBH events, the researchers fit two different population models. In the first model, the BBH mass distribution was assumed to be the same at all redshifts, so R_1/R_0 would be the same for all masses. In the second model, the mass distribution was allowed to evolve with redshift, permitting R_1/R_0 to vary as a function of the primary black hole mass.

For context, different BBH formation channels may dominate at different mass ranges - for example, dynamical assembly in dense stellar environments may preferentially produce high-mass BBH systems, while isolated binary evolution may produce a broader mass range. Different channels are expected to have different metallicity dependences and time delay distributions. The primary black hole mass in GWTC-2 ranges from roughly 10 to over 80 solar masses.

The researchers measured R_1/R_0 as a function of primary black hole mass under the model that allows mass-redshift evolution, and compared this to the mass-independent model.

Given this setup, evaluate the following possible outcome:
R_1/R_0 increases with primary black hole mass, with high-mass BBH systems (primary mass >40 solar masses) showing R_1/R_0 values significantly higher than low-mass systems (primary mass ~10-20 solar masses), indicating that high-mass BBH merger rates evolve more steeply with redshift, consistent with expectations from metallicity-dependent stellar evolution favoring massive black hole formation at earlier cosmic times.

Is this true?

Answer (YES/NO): NO